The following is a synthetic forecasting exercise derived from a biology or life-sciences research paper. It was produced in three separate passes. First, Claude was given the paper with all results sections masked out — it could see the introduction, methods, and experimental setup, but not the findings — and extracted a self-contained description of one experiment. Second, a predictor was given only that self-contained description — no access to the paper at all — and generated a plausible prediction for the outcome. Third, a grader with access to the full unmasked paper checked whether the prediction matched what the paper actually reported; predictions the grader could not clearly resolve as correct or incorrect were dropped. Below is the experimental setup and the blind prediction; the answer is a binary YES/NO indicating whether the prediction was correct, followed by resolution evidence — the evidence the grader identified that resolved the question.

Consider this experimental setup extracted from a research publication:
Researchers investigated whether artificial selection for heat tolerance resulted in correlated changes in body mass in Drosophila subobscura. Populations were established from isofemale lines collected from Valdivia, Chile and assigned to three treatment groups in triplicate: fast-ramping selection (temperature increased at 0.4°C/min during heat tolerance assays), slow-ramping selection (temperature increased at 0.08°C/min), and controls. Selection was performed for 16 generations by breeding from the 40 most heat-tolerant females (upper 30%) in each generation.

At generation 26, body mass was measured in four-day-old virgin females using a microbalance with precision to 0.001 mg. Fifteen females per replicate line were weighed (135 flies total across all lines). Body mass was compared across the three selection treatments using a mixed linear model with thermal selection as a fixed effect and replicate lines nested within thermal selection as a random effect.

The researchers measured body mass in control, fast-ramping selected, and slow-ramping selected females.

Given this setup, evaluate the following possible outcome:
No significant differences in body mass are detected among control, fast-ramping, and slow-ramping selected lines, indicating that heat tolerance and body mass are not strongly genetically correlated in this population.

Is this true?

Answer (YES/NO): YES